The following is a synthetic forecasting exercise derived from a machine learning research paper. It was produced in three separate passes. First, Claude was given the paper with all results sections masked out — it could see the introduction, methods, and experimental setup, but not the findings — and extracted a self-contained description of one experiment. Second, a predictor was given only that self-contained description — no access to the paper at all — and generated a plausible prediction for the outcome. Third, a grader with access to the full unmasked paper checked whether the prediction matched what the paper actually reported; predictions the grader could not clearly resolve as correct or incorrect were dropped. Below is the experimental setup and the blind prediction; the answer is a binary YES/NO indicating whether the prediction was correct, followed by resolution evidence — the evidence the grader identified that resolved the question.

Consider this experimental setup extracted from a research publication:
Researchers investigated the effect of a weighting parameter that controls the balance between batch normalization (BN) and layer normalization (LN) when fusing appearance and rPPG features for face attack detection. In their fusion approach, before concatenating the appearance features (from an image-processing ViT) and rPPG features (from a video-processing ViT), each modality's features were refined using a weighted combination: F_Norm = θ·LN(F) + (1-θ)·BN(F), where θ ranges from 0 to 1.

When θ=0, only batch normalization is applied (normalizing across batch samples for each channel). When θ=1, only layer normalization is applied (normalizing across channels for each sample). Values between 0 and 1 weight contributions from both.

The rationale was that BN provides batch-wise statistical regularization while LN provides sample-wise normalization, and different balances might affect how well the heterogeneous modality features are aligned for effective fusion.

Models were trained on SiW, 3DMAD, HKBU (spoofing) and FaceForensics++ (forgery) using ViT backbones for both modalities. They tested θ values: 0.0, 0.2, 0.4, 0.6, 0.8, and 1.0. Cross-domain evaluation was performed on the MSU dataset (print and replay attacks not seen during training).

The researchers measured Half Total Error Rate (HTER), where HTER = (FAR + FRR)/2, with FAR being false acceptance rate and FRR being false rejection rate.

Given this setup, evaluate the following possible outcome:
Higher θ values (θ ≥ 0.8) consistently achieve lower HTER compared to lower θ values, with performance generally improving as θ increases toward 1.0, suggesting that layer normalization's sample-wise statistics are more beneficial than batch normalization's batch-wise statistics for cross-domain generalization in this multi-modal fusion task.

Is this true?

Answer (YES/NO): NO